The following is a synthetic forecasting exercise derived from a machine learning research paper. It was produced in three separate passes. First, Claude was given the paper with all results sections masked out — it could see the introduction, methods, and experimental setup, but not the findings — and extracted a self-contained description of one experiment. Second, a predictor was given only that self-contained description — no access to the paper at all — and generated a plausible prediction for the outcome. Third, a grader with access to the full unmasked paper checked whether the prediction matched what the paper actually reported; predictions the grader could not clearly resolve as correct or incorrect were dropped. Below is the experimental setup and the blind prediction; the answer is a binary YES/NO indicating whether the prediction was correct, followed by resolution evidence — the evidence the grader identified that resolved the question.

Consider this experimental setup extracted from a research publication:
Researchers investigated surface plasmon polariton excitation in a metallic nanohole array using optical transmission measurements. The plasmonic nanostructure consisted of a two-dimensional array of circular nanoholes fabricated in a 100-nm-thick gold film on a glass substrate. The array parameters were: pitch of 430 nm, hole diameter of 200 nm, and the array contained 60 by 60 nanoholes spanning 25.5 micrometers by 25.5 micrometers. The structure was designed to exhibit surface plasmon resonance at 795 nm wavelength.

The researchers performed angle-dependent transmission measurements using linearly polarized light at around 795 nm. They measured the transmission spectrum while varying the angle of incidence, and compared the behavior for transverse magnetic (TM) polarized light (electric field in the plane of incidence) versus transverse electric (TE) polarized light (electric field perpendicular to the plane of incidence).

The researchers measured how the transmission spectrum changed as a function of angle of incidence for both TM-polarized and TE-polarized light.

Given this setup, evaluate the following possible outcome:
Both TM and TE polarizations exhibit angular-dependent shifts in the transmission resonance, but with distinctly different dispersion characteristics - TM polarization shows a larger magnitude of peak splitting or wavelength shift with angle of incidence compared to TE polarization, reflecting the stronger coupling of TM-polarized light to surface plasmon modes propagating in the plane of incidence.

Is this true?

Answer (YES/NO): NO